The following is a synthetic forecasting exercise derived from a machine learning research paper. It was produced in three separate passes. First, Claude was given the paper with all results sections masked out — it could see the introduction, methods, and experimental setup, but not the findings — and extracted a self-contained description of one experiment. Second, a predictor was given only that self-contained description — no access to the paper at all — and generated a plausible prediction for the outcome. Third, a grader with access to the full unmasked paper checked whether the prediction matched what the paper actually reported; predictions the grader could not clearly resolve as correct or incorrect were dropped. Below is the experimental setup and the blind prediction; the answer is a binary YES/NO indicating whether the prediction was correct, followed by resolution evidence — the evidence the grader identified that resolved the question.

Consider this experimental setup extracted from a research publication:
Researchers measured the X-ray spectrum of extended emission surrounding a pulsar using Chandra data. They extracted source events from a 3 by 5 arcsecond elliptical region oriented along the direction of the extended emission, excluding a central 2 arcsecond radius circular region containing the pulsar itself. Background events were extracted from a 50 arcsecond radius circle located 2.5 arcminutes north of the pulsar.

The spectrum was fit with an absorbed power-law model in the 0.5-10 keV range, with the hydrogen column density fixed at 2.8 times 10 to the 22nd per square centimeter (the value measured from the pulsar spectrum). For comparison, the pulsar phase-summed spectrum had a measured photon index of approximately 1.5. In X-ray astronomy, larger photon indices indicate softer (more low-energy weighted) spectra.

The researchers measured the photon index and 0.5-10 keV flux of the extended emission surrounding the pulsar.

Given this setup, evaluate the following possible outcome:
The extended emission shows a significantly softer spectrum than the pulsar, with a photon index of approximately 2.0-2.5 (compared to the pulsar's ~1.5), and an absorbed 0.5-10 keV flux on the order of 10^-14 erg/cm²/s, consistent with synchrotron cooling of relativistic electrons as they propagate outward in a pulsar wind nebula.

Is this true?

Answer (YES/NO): NO